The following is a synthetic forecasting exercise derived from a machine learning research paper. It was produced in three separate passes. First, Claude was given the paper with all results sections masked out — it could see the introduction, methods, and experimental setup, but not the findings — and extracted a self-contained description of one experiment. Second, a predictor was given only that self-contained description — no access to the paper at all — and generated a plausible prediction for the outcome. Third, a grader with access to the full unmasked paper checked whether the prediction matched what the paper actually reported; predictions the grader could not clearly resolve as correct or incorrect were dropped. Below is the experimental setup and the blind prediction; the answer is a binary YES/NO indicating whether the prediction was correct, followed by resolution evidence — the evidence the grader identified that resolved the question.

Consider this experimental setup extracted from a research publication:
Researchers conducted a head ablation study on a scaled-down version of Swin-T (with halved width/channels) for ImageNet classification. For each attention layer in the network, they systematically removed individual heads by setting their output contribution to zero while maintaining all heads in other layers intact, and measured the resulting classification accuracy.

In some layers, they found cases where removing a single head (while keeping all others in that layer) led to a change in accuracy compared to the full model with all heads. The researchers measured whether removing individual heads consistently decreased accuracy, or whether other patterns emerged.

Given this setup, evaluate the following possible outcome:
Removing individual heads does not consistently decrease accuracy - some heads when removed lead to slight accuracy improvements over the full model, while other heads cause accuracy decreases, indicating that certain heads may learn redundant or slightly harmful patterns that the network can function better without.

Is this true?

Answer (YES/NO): YES